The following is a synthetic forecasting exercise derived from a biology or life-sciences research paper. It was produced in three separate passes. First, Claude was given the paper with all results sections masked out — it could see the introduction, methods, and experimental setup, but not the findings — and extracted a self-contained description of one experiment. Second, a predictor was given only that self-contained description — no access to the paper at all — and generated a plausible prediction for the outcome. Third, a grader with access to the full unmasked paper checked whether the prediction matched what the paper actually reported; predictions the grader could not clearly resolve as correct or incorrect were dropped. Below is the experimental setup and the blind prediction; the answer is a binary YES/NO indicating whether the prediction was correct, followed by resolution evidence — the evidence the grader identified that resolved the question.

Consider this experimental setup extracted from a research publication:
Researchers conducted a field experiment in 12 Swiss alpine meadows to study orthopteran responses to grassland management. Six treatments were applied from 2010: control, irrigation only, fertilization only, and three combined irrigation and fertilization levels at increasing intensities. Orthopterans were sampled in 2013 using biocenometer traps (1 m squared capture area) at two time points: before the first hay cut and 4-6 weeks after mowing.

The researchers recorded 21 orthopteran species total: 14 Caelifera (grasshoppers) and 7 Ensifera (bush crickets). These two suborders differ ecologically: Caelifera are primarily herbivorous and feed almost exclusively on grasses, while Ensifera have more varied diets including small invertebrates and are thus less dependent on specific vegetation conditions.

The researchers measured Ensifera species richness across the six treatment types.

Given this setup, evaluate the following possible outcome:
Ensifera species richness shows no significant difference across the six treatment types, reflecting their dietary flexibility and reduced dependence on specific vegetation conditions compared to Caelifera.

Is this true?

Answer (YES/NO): YES